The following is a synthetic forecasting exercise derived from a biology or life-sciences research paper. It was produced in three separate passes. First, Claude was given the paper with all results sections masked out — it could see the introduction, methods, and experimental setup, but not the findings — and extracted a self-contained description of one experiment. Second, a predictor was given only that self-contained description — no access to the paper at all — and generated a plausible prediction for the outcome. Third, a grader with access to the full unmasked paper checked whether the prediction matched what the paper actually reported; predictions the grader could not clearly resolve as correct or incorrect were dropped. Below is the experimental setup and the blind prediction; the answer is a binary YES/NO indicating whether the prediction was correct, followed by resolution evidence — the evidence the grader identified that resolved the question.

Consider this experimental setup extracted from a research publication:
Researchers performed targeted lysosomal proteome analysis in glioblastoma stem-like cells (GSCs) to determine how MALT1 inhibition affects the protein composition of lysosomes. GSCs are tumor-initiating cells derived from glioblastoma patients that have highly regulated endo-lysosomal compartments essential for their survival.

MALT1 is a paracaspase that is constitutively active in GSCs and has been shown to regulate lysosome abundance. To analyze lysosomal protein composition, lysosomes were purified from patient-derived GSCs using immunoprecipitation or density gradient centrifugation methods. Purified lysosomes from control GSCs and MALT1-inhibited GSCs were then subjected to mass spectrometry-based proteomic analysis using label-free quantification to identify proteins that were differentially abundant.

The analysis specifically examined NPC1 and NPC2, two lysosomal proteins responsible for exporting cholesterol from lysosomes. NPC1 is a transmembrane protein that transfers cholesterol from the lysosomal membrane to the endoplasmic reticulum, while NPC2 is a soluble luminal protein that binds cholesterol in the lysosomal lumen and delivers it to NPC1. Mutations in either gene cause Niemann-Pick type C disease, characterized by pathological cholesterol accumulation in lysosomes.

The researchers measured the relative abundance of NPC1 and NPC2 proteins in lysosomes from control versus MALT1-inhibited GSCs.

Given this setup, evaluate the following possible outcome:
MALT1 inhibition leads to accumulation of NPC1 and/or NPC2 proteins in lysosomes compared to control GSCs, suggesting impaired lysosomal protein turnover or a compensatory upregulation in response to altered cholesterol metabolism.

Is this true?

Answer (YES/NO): NO